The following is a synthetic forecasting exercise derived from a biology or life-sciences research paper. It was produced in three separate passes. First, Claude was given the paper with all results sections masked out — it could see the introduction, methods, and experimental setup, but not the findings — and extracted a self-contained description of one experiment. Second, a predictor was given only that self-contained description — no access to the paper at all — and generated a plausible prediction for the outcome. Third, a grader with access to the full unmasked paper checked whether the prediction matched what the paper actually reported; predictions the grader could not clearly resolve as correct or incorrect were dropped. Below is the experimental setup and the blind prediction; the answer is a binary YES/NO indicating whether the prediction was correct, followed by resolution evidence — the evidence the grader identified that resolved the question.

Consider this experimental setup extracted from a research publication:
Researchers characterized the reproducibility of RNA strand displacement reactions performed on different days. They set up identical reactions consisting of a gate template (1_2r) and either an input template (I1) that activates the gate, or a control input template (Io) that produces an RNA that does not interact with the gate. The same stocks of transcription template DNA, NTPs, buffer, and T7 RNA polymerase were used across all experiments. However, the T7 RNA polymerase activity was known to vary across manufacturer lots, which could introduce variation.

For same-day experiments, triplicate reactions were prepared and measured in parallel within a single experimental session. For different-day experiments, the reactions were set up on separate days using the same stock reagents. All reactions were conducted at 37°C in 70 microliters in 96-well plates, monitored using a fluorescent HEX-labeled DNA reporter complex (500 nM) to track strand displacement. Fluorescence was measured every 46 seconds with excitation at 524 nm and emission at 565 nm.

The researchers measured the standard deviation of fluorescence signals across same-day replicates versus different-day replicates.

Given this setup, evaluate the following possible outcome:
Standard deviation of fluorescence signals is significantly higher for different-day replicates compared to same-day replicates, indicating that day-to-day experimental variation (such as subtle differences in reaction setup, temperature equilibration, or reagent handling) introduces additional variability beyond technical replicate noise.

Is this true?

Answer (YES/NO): NO